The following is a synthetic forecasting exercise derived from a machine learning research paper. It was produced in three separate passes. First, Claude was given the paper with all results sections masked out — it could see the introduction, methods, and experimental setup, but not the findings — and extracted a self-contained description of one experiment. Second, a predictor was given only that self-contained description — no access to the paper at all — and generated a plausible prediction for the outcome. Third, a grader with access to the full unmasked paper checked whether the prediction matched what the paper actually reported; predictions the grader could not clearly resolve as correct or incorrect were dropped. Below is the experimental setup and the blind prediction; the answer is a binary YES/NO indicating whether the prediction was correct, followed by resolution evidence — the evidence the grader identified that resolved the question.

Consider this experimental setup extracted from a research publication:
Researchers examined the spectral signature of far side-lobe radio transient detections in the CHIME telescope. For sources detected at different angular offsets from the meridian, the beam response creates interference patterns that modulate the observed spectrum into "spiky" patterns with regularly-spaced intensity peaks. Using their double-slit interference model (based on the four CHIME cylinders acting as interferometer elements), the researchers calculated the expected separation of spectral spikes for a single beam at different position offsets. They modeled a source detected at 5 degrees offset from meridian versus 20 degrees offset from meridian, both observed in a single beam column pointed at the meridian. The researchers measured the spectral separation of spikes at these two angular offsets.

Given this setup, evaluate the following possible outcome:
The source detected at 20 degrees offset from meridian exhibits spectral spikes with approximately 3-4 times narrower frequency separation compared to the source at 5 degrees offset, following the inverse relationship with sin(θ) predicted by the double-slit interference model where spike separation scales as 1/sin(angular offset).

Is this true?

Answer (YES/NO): YES